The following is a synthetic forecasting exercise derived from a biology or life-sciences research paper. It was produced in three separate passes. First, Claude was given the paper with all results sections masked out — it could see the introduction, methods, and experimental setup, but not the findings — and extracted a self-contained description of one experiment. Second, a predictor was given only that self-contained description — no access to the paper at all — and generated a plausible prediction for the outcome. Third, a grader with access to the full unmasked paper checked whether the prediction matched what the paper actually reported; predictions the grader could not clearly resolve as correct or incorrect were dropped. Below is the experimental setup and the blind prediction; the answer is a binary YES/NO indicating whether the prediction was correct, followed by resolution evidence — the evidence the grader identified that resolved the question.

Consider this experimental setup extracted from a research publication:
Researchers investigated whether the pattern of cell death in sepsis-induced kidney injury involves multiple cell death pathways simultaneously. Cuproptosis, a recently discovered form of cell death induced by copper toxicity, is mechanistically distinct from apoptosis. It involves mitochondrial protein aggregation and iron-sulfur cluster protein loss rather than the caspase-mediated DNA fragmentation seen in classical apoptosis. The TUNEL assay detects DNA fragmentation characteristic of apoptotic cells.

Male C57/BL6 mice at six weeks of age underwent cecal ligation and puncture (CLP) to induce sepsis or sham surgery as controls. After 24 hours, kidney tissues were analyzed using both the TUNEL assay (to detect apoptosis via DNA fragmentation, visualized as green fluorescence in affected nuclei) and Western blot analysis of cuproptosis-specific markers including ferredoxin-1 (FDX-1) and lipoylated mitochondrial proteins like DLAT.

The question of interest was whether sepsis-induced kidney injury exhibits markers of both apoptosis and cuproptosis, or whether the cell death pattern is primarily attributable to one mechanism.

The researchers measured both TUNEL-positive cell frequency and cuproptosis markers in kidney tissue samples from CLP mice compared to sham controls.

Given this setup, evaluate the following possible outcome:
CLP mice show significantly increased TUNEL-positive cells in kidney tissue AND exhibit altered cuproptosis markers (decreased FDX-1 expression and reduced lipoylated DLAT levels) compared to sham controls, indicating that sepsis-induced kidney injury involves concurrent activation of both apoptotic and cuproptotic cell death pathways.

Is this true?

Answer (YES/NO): NO